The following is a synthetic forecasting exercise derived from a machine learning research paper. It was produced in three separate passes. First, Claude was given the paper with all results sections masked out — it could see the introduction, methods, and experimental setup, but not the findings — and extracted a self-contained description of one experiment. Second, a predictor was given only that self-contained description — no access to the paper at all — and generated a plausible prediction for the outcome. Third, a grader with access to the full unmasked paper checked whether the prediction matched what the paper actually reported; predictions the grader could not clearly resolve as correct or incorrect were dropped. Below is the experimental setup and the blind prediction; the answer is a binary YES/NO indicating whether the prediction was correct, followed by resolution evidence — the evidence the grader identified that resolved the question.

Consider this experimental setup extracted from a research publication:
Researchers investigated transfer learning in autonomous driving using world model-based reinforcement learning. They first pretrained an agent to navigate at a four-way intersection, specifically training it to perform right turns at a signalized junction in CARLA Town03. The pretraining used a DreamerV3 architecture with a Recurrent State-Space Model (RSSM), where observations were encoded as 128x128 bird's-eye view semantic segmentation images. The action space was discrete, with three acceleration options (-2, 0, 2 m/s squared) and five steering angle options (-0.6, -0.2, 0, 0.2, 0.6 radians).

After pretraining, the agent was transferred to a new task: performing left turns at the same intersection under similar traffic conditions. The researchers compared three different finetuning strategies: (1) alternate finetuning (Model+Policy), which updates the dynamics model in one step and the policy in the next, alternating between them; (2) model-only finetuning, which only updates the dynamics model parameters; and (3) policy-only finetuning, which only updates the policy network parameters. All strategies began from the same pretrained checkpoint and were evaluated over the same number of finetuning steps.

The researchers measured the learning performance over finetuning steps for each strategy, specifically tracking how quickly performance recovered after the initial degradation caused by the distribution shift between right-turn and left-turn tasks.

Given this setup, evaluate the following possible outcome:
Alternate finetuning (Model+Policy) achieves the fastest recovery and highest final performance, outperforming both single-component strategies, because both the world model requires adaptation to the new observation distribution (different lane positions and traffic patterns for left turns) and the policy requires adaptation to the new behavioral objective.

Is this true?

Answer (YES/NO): NO